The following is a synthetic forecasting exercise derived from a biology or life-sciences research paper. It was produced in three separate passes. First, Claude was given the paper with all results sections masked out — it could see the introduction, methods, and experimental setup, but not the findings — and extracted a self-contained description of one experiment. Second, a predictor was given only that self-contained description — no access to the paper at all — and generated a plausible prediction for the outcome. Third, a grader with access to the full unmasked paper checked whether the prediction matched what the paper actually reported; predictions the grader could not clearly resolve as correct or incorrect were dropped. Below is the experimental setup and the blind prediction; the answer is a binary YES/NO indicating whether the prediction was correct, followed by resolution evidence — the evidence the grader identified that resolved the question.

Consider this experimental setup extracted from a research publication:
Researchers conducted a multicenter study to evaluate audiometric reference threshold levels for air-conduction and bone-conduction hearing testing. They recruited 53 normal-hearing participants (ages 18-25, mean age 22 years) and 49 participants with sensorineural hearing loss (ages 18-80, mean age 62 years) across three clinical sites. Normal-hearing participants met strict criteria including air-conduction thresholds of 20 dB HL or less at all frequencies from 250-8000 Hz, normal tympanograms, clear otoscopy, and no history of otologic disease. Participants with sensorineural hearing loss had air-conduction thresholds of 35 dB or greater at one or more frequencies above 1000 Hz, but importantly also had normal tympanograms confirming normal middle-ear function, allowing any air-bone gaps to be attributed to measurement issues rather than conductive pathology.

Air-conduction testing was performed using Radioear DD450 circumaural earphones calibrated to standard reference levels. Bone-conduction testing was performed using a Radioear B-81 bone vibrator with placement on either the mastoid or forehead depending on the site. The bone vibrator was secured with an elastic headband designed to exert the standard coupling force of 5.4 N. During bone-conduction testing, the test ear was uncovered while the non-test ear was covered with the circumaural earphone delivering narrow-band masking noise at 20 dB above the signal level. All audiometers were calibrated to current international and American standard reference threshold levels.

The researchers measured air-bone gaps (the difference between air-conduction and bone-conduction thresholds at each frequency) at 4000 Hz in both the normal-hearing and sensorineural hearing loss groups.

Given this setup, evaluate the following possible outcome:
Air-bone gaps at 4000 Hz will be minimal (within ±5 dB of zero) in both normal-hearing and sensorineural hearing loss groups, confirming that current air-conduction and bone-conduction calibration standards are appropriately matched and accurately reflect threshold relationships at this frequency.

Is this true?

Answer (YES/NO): NO